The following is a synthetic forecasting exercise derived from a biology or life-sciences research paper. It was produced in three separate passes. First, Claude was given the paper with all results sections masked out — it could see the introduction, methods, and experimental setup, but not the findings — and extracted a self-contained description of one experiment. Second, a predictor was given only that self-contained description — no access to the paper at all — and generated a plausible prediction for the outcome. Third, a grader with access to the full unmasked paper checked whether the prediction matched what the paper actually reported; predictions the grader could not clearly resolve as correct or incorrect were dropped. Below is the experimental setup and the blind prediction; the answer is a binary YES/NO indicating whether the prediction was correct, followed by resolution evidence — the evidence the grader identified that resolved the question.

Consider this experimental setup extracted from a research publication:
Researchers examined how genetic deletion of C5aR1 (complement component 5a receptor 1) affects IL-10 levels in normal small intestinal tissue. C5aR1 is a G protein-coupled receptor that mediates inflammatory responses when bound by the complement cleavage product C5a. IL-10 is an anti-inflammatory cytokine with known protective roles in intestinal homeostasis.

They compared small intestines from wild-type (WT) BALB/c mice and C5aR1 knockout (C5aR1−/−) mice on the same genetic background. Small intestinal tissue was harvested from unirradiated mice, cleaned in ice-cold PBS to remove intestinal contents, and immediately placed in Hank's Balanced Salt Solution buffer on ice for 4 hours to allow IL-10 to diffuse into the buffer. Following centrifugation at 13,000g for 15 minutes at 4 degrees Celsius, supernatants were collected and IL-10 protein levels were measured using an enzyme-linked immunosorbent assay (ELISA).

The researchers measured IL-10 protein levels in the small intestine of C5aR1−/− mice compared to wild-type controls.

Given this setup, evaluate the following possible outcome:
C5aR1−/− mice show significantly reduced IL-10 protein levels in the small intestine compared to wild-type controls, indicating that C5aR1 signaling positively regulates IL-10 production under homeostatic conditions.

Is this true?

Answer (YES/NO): NO